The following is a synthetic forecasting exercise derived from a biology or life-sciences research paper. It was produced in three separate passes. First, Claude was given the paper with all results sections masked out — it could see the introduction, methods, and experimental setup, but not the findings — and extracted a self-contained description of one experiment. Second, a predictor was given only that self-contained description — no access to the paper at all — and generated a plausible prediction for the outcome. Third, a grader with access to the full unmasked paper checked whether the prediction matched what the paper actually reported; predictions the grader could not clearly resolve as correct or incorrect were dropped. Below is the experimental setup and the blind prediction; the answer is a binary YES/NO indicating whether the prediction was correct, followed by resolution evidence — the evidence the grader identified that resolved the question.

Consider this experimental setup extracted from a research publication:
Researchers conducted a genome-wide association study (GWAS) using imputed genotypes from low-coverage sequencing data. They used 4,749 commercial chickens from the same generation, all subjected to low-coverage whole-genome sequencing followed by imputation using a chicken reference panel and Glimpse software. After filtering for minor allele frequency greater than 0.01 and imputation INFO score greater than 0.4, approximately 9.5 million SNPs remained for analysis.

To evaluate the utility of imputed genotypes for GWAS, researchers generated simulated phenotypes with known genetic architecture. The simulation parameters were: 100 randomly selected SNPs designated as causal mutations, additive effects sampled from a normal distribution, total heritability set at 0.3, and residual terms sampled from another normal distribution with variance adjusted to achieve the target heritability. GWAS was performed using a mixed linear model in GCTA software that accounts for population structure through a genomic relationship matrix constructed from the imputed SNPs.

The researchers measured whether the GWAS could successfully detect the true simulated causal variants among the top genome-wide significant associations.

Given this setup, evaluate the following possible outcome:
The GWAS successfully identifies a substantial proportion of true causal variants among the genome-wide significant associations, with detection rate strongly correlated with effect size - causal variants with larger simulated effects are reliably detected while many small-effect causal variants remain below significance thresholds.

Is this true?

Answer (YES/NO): NO